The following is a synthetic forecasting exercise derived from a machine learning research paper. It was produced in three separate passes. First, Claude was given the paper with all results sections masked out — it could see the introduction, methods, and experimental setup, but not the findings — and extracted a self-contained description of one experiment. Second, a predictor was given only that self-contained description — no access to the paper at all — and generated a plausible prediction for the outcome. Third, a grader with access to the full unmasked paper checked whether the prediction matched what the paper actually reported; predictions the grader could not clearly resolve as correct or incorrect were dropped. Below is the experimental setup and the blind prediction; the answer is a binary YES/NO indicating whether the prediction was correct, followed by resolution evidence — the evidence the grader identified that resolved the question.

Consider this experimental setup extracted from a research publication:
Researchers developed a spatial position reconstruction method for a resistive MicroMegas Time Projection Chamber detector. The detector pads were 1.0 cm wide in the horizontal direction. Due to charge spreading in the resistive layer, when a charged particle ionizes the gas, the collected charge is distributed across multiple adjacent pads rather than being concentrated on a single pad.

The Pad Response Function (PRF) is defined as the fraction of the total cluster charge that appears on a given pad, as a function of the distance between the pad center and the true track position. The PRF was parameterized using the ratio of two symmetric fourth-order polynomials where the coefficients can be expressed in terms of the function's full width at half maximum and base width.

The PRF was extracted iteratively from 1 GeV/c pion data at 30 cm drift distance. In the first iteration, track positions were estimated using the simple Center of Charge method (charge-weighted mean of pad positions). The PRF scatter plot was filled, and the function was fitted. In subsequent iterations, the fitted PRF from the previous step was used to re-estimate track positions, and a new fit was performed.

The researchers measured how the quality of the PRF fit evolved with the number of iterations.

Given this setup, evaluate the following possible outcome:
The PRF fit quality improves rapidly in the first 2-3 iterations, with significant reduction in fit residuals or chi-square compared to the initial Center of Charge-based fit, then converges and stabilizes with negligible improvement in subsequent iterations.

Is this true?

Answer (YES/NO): NO